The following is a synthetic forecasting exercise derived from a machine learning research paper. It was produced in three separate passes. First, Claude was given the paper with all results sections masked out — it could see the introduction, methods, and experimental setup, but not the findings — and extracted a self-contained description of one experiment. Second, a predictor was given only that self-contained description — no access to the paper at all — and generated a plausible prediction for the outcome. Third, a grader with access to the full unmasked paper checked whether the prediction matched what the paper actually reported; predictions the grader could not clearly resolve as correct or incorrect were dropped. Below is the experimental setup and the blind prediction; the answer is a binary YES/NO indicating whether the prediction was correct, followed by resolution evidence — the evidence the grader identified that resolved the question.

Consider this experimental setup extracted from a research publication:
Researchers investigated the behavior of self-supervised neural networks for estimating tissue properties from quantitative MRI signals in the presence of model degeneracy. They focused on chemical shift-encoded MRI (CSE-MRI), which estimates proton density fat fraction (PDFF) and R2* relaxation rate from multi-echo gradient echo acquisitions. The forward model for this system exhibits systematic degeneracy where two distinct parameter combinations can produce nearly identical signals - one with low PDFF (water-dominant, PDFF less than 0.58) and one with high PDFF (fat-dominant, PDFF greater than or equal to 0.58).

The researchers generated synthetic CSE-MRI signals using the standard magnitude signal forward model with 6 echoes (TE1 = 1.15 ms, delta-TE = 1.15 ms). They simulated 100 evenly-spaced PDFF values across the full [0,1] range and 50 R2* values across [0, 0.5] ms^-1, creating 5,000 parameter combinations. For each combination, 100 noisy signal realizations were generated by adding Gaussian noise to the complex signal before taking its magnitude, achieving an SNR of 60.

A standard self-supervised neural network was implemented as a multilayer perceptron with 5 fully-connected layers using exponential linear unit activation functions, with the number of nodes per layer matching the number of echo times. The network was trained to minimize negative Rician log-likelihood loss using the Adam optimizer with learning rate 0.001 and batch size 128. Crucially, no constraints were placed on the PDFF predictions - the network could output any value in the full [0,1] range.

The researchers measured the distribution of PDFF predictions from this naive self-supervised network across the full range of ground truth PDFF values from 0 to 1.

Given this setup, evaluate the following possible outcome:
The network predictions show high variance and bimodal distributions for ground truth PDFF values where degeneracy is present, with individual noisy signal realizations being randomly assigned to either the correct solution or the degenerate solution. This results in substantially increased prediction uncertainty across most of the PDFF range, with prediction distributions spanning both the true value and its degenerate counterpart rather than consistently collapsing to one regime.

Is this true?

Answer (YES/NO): NO